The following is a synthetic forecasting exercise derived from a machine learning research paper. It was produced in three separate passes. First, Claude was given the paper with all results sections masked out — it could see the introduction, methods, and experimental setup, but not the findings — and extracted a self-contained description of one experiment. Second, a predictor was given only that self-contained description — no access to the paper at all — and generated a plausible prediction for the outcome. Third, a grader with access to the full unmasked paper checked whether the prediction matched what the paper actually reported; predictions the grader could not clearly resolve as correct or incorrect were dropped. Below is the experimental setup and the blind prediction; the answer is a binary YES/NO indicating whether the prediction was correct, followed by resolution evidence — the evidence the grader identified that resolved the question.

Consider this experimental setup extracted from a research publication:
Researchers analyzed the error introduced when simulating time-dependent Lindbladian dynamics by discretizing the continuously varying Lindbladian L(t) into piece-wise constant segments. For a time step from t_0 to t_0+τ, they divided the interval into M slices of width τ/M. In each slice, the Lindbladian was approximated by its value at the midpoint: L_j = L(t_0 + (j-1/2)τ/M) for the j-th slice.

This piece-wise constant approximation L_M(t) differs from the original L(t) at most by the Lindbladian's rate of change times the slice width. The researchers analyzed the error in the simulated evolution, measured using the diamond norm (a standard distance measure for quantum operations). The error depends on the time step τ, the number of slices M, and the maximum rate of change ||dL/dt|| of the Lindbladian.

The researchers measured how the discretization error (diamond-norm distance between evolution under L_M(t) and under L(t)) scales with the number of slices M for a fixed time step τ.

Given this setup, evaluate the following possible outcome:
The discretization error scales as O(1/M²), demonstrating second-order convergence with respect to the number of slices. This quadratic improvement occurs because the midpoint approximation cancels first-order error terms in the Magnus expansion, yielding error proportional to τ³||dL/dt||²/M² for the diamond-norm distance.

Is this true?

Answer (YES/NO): NO